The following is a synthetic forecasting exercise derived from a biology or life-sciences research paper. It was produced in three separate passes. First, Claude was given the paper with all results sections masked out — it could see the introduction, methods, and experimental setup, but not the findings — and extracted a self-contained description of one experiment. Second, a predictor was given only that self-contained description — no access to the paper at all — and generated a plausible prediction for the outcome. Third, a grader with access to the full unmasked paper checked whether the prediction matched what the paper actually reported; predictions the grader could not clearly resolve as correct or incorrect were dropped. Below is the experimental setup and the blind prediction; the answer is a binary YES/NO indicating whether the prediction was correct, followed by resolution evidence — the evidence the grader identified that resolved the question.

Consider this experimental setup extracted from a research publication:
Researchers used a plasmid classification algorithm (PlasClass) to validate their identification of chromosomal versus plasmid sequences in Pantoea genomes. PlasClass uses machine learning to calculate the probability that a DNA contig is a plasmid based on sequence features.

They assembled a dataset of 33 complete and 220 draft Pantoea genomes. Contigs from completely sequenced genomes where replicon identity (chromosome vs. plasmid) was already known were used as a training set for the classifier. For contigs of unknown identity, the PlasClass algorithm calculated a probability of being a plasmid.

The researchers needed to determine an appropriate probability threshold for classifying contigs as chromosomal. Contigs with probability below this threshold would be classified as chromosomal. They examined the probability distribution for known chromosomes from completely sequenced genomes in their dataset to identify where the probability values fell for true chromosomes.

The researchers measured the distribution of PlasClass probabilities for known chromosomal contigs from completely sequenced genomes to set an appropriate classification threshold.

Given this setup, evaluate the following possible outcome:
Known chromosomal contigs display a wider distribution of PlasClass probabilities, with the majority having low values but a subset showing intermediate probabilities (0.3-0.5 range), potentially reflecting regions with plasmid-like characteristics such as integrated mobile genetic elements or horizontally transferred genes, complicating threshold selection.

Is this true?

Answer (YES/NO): NO